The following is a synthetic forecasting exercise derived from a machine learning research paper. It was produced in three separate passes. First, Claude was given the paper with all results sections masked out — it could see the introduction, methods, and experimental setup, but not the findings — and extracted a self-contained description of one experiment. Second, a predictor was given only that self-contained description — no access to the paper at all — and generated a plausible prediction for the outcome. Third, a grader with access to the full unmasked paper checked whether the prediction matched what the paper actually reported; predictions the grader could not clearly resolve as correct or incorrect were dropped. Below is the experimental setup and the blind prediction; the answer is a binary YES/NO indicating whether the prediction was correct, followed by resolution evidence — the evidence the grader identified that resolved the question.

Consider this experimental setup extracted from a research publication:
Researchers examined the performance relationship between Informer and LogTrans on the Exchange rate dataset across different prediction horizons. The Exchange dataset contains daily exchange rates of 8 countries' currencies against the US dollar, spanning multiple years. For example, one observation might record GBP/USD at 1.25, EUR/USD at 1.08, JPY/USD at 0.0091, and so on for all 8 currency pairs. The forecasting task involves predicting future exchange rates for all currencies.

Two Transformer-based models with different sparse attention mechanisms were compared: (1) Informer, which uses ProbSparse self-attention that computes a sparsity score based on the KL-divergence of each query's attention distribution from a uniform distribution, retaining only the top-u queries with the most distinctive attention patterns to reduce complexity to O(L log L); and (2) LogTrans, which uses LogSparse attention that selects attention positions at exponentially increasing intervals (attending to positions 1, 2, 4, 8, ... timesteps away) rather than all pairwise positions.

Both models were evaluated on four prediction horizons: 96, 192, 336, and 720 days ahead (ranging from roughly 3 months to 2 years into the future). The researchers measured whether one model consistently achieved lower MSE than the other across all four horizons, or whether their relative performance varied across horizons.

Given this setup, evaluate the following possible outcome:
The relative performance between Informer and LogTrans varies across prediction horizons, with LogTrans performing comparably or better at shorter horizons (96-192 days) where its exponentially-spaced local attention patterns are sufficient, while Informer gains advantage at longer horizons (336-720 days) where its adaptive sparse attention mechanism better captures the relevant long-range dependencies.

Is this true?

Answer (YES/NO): NO